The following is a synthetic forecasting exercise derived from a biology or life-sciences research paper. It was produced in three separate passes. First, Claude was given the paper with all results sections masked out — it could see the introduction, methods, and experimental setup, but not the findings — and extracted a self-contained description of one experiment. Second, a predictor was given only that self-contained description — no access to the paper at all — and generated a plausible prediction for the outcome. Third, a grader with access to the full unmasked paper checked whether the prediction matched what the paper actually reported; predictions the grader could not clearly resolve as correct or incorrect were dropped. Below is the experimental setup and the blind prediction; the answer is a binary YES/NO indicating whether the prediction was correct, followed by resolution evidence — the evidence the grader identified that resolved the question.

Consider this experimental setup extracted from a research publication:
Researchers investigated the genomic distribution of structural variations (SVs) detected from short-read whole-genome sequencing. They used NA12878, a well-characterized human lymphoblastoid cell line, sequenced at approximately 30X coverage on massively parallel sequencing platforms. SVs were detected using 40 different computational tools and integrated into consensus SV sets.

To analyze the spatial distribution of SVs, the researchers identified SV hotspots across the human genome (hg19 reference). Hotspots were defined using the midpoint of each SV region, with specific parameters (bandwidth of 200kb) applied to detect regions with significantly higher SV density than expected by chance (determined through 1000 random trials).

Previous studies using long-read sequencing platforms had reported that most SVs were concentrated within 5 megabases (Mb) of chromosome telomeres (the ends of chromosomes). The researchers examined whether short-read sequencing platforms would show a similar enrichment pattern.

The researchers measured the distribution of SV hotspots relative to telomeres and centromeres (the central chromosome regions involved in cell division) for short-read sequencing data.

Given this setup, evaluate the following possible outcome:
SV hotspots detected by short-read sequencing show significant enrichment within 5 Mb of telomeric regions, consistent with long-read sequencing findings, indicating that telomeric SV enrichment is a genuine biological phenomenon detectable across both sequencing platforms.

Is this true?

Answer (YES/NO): YES